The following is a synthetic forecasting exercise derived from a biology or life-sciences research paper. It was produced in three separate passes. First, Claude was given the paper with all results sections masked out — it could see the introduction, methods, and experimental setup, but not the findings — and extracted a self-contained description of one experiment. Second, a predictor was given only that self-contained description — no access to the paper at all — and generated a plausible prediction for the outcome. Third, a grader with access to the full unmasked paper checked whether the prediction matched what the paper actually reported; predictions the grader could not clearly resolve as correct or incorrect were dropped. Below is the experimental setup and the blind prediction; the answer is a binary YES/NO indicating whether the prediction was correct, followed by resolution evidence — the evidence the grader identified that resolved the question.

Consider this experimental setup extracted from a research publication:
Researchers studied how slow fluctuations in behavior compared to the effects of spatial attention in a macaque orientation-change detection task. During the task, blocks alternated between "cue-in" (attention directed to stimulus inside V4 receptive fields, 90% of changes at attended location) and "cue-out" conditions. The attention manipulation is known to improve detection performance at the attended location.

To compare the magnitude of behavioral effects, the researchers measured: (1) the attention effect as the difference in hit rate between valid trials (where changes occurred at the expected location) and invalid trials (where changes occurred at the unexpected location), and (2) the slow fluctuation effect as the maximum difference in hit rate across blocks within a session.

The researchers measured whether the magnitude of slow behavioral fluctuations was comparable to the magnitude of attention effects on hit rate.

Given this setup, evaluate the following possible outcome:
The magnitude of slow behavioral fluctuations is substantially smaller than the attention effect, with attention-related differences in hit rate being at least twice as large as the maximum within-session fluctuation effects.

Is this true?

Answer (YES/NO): NO